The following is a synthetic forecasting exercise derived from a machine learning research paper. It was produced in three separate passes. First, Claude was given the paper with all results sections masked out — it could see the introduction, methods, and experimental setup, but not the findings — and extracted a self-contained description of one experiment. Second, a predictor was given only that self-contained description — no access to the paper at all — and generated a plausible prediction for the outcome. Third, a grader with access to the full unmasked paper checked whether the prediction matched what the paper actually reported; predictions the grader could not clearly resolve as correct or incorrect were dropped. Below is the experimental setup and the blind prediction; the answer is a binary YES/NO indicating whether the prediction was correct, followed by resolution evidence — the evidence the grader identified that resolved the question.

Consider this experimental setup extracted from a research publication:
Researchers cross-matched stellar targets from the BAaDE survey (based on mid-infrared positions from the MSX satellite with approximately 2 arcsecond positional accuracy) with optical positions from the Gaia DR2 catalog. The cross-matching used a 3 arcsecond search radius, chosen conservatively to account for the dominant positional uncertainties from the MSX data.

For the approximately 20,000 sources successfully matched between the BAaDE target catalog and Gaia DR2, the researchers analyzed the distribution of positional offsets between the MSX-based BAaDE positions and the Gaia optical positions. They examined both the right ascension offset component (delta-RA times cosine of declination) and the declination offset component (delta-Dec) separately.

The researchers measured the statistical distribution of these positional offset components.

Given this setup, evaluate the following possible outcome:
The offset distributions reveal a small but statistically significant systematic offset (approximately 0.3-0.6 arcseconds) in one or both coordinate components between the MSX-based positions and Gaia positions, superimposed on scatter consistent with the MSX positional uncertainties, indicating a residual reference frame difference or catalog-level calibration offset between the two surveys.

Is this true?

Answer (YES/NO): NO